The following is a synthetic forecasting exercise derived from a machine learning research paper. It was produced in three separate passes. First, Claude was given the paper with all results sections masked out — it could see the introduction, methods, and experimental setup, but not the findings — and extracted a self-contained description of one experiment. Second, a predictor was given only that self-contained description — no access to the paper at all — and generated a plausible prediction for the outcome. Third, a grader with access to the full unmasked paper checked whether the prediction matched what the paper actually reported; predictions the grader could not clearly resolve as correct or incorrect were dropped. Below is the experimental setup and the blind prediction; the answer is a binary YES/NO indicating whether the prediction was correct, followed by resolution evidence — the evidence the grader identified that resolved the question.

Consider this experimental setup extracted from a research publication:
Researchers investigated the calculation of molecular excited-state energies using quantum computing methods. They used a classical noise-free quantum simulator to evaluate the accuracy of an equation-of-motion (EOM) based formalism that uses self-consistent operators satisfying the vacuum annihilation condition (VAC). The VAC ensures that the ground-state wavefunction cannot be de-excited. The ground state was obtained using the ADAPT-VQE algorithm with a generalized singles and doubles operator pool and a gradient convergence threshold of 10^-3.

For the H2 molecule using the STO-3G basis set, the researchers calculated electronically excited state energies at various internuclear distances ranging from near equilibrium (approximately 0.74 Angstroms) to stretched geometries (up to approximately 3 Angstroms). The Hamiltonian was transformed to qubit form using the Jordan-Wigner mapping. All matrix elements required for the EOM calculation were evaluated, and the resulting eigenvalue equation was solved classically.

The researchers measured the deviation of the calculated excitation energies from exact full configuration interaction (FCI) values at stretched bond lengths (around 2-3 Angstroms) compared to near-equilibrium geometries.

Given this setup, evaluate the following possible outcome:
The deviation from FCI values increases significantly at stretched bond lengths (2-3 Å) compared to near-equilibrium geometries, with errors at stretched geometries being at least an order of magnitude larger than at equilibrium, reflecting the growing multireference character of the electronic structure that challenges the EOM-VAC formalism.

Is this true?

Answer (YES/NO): NO